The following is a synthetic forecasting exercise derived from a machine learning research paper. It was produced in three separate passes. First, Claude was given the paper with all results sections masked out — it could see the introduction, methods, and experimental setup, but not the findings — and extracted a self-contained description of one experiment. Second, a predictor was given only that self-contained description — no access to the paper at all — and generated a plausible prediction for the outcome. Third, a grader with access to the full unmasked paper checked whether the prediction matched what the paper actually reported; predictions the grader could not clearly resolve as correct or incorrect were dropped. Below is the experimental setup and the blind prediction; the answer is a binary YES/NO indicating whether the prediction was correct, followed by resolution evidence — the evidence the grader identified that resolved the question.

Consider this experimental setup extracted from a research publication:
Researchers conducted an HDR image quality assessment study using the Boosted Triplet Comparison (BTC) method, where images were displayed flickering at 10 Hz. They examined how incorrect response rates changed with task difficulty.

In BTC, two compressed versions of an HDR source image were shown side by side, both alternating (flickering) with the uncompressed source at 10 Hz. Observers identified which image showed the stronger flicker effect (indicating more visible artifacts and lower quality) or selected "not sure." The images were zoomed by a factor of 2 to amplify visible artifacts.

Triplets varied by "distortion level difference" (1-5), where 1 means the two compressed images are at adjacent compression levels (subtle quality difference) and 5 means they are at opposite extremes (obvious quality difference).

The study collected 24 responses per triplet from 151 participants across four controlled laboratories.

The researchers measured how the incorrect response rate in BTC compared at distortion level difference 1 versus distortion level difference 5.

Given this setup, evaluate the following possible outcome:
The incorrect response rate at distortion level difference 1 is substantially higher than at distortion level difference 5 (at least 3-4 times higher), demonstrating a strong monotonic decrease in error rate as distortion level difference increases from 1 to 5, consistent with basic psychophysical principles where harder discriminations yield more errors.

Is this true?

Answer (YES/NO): NO